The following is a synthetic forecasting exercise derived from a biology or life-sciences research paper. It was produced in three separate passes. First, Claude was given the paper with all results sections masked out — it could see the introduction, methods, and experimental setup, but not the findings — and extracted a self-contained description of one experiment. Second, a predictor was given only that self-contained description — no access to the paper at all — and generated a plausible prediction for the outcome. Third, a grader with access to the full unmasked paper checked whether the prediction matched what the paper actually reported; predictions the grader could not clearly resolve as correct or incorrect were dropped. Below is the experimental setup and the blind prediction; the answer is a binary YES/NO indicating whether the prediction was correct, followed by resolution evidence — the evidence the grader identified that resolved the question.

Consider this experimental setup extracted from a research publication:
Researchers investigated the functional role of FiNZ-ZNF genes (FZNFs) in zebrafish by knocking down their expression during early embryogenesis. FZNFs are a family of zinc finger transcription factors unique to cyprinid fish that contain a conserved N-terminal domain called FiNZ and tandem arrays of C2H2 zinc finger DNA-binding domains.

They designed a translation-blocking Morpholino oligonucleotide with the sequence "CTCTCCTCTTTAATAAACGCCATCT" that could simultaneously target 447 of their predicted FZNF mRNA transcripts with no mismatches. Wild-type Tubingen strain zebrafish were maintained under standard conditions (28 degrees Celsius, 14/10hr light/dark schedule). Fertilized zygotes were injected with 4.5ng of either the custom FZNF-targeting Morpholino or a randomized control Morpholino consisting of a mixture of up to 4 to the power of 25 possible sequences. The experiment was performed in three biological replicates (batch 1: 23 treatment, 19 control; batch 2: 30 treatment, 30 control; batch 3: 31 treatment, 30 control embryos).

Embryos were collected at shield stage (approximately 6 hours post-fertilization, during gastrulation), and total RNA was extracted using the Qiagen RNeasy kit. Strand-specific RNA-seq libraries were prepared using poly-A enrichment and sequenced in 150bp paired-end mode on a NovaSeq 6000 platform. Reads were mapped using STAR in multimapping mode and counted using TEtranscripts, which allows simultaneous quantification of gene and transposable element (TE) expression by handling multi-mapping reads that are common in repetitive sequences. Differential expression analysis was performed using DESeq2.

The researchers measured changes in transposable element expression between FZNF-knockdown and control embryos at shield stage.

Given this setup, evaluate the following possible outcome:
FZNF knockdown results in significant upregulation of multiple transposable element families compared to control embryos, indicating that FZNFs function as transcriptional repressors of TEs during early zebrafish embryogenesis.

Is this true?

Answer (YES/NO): YES